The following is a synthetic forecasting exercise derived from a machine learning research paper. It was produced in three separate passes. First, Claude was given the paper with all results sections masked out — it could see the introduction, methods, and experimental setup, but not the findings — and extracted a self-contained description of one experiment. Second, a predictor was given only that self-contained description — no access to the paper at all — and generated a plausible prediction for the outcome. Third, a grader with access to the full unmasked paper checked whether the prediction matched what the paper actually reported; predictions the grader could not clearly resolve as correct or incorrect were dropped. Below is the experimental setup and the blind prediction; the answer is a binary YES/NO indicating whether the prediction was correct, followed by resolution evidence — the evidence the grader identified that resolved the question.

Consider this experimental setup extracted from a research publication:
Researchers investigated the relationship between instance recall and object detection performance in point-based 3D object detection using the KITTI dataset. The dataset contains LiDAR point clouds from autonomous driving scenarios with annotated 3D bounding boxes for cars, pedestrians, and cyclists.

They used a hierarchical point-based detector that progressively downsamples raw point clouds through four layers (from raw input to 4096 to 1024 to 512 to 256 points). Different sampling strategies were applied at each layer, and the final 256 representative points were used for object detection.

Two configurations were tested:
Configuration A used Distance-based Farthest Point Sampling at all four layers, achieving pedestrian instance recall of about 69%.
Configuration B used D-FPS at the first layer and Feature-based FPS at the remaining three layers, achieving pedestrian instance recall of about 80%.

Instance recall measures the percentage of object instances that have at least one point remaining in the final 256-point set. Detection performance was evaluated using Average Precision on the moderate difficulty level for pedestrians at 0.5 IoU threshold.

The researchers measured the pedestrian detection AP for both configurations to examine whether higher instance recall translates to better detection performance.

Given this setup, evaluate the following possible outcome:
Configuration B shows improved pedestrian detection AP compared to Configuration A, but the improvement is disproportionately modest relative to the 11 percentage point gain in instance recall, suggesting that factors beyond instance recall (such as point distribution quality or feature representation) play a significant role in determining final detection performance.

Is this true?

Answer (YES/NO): NO